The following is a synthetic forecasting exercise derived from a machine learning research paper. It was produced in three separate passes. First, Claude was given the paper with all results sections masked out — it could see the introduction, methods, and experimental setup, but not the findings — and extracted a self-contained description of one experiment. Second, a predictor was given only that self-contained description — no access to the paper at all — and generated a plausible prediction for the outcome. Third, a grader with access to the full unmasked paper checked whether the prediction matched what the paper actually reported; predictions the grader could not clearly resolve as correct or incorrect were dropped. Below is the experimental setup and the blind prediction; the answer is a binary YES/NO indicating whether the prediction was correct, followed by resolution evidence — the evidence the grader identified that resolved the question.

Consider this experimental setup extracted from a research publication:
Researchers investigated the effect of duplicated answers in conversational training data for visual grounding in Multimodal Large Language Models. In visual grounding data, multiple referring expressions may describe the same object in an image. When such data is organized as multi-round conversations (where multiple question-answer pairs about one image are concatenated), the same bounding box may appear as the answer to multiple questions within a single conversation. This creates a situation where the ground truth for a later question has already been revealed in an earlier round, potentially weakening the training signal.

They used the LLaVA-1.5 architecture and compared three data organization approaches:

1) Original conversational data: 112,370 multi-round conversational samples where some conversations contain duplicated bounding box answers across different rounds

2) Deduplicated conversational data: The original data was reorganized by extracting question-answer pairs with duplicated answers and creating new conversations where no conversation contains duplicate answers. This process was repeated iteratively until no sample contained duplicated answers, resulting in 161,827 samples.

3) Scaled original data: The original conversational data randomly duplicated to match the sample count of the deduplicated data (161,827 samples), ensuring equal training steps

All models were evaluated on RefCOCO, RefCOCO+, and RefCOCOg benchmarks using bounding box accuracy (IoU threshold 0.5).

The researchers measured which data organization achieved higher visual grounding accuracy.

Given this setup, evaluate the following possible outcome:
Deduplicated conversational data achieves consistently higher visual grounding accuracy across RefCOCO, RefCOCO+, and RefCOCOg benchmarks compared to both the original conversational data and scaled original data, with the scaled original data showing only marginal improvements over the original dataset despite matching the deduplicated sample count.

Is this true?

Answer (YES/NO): NO